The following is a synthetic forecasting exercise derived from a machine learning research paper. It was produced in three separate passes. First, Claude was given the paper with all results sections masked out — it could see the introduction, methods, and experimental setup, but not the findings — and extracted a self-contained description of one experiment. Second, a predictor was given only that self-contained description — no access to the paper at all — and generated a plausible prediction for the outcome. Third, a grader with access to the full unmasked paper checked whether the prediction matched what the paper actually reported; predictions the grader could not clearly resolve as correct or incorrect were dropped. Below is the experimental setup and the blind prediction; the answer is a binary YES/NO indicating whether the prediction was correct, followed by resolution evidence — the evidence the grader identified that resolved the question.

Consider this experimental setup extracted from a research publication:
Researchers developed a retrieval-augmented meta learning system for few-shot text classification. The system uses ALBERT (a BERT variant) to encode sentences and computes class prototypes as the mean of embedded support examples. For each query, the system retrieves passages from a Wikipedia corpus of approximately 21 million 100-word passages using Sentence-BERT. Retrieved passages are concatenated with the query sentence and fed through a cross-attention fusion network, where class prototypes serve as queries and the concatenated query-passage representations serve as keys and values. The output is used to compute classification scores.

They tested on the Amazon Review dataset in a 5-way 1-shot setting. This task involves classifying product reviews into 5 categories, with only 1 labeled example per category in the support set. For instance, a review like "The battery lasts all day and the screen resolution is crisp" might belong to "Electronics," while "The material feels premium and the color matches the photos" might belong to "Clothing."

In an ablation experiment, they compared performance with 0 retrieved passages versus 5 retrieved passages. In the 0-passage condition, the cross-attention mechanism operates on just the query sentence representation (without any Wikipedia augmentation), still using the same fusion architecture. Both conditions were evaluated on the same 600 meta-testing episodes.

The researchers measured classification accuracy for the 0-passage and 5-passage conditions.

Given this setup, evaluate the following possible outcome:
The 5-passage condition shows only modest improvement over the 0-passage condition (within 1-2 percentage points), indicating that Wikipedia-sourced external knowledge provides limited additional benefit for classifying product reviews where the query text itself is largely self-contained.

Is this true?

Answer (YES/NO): NO